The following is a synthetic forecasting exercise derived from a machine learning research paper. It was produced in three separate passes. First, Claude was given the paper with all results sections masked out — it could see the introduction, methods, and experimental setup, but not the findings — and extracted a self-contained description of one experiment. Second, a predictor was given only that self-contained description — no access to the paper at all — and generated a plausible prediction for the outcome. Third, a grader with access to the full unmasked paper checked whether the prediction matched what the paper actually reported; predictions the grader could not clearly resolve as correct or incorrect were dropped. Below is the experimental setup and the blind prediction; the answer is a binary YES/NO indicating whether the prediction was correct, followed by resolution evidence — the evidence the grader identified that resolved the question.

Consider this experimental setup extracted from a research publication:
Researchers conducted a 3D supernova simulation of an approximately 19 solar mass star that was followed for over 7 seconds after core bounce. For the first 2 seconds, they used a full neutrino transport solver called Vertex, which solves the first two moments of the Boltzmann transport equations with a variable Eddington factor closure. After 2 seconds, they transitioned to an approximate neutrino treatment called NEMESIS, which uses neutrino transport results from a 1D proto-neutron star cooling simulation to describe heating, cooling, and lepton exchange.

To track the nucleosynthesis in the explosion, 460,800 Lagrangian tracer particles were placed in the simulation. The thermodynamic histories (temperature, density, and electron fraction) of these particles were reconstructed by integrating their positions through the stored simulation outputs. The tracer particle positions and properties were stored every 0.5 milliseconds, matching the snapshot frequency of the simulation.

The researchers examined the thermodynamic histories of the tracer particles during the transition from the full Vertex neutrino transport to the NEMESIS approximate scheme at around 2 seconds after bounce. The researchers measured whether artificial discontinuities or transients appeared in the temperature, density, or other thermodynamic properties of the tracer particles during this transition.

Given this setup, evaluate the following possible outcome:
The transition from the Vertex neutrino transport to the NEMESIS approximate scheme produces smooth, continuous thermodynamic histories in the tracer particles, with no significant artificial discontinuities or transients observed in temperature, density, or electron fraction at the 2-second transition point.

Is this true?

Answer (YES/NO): YES